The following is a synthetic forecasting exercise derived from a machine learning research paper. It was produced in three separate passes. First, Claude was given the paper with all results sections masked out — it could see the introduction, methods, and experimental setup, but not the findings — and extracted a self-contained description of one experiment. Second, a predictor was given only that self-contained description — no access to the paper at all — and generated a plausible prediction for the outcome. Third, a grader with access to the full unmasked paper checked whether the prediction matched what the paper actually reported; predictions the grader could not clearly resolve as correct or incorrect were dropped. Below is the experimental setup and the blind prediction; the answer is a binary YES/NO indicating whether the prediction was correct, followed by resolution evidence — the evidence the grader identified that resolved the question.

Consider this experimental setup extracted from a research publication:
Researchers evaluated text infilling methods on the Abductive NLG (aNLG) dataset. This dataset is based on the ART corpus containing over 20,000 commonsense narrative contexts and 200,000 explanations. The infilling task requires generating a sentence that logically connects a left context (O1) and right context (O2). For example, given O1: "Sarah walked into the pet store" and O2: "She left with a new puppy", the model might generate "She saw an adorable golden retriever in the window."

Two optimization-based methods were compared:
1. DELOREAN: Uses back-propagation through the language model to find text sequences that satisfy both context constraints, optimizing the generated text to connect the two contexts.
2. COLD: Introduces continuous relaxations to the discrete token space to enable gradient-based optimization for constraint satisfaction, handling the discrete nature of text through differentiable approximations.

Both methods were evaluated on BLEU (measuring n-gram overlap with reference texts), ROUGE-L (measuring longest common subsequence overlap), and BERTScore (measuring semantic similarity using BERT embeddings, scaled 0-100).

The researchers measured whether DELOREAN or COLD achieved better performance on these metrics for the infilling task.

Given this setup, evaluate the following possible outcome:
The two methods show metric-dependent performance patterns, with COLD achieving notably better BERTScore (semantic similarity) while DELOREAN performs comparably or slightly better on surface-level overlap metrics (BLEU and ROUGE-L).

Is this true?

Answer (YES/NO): NO